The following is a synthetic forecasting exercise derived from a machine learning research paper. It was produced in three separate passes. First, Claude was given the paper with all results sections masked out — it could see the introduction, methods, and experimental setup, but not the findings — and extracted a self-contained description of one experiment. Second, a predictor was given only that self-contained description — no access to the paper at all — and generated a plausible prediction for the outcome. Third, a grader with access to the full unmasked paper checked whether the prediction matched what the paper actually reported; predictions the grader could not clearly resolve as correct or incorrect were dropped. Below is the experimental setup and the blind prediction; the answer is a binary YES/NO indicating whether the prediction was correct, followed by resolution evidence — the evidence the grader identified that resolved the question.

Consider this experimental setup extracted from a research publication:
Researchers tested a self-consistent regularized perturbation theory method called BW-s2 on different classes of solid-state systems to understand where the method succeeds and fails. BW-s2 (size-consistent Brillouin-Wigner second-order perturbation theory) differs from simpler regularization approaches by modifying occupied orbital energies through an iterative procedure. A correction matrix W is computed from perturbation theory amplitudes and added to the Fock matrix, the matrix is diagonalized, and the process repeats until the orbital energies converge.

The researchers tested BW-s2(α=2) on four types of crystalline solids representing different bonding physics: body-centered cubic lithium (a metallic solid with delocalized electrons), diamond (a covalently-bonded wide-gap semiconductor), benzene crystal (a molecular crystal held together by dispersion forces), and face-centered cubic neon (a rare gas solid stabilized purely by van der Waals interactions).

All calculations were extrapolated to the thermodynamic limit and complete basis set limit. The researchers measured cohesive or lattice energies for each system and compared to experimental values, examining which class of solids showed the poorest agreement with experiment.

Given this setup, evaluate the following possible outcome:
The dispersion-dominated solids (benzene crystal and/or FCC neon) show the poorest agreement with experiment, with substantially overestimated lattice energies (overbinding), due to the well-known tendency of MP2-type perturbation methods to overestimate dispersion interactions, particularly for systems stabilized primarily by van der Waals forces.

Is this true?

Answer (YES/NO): NO